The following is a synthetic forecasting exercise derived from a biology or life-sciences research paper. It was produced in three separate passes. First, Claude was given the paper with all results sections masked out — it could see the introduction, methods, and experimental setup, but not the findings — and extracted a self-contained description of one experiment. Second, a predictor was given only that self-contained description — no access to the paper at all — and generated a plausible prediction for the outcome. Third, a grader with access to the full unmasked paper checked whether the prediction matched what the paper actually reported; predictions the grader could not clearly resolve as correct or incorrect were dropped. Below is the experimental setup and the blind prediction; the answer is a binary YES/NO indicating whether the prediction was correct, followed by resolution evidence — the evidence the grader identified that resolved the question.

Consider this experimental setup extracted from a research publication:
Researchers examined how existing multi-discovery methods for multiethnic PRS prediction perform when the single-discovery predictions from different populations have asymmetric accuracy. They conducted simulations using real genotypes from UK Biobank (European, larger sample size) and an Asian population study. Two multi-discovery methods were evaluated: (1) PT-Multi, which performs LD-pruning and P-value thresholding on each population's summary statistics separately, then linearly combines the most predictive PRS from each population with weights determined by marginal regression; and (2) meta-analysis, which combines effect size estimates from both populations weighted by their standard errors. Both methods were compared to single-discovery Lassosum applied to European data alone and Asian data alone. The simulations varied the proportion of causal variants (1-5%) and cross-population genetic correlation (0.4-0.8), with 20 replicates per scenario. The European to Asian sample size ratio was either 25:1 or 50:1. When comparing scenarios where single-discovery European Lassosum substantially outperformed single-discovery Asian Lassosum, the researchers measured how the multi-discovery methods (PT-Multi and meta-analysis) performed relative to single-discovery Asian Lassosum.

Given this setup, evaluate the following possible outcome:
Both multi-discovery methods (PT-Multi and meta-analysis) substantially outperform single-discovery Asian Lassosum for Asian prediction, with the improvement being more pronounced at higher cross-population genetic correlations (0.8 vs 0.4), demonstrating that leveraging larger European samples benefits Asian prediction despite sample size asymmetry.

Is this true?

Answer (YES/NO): NO